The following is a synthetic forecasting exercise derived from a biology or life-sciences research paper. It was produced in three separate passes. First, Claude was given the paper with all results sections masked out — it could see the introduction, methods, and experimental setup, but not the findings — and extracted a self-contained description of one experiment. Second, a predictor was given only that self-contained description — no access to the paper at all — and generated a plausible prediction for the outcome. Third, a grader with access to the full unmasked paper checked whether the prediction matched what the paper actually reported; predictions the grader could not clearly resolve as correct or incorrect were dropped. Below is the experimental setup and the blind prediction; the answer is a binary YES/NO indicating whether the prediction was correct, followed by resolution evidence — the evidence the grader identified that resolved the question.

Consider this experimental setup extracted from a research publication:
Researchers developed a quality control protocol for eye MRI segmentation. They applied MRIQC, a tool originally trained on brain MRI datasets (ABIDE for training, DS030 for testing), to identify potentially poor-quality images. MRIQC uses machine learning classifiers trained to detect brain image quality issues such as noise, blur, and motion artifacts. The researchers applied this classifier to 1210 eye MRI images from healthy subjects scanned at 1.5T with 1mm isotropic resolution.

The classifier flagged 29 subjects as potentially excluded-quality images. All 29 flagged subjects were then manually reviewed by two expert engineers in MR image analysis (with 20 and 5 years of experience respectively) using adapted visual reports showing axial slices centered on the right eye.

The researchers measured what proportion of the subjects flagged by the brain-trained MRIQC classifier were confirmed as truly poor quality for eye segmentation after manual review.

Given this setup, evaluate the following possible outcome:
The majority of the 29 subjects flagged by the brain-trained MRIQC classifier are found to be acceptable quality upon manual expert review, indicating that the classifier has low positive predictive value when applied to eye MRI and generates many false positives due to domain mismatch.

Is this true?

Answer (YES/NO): YES